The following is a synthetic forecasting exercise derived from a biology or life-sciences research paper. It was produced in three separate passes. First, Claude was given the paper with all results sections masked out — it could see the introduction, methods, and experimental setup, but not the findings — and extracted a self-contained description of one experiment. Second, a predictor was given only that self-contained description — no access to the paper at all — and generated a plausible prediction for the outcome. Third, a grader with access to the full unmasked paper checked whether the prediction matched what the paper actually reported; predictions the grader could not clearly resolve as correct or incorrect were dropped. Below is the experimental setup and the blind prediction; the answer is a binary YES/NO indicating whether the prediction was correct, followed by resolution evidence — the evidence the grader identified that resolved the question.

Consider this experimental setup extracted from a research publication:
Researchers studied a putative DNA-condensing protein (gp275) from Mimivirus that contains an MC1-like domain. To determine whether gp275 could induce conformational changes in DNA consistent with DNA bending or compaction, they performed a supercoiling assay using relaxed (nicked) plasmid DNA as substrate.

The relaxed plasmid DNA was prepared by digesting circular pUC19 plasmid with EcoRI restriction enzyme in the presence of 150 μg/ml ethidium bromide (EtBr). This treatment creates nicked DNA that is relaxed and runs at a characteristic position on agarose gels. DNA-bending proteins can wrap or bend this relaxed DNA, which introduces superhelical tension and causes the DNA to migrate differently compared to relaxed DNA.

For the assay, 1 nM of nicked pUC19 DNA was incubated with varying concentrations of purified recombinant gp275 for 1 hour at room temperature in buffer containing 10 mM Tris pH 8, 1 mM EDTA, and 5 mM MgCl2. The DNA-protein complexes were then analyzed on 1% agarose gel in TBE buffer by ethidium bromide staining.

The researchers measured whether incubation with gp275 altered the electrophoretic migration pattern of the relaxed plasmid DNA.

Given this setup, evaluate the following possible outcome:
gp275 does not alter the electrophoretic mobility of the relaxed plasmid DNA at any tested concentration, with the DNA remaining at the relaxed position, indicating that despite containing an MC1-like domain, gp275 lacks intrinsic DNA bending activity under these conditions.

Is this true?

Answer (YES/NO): NO